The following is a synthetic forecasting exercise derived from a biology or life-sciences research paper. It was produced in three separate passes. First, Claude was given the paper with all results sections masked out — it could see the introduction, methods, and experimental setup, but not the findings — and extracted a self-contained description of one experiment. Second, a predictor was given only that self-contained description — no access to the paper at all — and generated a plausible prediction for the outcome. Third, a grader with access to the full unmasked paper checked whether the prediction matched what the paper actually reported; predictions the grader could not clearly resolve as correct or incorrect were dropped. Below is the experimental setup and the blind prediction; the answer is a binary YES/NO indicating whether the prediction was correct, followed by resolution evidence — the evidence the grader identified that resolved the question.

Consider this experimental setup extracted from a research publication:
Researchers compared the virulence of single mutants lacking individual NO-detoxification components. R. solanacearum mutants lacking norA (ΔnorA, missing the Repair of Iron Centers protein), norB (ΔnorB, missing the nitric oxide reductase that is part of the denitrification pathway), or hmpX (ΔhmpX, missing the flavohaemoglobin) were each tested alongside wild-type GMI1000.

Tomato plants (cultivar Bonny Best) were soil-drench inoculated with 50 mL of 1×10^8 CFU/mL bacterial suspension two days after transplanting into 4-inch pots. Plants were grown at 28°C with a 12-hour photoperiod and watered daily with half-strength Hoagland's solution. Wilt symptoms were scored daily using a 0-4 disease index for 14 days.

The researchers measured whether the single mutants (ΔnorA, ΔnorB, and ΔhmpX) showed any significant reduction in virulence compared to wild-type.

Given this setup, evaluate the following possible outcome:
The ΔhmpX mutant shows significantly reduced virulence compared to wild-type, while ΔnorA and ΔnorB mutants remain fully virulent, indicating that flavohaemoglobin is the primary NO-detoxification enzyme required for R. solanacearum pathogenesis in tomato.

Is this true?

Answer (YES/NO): NO